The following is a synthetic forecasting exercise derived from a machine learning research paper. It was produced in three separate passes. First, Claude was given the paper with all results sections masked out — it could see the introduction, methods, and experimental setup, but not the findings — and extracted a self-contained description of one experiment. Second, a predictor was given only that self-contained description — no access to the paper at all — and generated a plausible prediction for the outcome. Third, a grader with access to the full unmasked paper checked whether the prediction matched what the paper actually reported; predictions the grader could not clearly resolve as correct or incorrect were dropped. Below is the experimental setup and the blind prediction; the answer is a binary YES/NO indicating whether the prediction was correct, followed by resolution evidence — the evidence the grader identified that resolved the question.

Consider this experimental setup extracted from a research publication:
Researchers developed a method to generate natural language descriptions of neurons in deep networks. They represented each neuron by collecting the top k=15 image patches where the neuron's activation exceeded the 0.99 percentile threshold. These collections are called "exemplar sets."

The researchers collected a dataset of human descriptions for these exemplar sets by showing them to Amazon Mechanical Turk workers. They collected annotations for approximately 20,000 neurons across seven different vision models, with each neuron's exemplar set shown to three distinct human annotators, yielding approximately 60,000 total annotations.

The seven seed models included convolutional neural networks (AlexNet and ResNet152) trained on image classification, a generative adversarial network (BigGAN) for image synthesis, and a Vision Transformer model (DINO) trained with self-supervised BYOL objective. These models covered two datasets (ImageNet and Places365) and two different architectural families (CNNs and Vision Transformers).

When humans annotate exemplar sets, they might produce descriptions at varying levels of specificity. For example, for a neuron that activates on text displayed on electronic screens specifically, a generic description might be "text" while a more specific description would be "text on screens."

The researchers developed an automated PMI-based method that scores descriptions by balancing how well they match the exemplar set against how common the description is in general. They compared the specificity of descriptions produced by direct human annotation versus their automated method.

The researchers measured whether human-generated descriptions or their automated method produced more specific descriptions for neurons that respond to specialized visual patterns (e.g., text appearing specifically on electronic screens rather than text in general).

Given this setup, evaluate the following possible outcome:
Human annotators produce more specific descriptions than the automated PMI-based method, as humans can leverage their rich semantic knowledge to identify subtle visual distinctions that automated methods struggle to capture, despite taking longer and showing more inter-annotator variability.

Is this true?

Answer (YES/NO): NO